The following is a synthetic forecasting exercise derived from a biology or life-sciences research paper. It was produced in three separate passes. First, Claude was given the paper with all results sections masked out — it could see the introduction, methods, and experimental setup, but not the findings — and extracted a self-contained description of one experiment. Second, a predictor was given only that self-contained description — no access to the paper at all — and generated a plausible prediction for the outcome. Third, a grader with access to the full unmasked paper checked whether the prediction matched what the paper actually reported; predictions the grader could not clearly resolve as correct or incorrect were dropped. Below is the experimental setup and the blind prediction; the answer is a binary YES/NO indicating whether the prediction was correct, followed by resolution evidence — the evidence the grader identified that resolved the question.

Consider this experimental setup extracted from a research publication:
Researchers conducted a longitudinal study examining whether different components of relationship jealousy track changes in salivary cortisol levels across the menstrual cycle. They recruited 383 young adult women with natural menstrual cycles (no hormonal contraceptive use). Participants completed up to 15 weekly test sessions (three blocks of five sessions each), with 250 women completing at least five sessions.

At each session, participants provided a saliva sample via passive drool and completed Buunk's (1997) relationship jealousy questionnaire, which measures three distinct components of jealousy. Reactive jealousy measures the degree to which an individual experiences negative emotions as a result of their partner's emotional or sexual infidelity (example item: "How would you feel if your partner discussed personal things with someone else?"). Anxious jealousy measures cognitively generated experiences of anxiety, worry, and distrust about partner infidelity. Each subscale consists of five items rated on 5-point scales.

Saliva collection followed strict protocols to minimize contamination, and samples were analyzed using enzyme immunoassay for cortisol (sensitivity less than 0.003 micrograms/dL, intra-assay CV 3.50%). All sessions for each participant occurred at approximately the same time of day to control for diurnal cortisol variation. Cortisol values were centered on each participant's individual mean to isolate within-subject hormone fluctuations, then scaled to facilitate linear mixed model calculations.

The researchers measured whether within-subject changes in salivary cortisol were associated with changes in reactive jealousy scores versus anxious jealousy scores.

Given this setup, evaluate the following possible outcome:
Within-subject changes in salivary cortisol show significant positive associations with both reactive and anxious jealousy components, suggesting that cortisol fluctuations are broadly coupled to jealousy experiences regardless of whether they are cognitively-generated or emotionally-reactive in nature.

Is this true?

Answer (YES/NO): NO